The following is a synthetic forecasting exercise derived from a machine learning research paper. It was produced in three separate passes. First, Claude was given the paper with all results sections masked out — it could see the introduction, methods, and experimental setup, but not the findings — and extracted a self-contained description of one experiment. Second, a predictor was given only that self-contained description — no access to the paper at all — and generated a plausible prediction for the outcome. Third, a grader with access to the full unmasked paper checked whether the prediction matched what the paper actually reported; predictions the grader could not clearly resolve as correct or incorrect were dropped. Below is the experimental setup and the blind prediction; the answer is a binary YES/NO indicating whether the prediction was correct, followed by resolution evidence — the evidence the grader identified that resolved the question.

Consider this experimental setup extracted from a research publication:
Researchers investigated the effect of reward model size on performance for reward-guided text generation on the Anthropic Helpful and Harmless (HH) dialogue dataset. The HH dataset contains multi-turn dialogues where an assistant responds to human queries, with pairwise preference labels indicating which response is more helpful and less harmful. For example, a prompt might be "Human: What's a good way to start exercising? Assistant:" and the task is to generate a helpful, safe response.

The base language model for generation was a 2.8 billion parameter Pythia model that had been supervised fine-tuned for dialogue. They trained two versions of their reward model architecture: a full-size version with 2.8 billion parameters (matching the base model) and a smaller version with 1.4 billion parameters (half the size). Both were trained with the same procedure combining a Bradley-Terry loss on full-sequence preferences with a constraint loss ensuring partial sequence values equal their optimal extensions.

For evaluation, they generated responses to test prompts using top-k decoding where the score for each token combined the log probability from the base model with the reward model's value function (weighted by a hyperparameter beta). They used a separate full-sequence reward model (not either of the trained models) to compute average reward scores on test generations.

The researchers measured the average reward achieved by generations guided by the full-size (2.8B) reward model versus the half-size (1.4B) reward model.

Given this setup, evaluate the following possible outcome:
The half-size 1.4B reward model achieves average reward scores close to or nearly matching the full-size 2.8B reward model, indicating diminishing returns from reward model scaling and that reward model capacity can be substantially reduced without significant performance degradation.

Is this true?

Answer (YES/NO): NO